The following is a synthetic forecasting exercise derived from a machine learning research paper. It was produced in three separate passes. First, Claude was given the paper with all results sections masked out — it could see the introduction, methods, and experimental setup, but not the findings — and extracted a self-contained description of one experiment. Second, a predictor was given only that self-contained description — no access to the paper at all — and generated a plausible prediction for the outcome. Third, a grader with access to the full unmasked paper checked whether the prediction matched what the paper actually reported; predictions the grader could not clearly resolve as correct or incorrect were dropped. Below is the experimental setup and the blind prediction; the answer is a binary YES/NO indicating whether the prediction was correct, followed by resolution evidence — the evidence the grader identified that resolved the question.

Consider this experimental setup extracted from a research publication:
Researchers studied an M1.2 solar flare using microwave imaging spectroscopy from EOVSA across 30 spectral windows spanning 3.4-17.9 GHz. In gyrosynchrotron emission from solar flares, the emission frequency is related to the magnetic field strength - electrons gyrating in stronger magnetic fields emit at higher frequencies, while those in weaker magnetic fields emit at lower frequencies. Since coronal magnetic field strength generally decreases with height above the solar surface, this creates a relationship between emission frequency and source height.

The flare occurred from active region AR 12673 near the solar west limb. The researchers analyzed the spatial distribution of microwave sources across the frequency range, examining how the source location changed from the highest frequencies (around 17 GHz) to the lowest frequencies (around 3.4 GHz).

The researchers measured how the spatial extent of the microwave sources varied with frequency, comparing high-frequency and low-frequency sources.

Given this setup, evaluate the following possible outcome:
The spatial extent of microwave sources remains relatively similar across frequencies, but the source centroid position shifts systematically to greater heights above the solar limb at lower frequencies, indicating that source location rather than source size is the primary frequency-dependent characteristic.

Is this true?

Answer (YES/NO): NO